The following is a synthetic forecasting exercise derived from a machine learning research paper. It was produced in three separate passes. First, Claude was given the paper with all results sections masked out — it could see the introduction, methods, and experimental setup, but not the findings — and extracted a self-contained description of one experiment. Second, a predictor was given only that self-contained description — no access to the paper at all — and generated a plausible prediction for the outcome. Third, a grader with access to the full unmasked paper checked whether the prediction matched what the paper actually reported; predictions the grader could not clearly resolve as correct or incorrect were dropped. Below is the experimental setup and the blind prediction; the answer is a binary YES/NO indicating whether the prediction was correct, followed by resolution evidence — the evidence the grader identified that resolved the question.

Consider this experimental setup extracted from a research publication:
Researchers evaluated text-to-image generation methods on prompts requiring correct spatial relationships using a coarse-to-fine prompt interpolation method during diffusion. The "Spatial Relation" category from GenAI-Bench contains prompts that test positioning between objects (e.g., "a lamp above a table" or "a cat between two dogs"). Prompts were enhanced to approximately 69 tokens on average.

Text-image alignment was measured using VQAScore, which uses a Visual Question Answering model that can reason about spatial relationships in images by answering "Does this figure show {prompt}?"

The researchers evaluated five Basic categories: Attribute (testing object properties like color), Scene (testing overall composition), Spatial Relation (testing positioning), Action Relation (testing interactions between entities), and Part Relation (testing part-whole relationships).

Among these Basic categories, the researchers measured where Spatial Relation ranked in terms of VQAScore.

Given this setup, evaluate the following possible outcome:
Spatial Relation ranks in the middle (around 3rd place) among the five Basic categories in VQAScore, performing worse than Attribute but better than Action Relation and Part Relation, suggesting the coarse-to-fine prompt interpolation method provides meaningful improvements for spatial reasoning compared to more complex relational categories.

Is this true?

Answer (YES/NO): NO